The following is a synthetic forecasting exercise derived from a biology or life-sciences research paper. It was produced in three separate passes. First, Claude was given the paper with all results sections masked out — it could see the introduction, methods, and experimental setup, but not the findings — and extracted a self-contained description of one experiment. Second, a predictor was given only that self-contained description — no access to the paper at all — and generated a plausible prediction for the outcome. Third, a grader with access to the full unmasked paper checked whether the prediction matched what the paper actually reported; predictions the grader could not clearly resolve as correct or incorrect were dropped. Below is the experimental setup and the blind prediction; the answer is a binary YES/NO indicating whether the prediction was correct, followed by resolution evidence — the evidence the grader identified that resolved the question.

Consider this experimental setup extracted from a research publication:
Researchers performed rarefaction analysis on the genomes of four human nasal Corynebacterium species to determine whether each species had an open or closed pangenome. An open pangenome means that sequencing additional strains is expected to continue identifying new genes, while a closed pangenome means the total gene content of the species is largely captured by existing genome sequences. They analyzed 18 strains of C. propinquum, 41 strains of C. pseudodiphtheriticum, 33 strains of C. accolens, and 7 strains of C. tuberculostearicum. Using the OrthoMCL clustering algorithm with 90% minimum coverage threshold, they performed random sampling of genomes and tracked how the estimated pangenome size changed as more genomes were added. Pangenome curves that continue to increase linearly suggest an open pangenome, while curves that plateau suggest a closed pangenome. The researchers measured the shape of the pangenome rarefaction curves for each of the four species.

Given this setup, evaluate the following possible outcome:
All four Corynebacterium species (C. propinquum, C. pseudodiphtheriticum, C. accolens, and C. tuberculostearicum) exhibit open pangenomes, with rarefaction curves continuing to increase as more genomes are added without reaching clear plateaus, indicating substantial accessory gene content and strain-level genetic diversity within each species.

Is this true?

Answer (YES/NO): YES